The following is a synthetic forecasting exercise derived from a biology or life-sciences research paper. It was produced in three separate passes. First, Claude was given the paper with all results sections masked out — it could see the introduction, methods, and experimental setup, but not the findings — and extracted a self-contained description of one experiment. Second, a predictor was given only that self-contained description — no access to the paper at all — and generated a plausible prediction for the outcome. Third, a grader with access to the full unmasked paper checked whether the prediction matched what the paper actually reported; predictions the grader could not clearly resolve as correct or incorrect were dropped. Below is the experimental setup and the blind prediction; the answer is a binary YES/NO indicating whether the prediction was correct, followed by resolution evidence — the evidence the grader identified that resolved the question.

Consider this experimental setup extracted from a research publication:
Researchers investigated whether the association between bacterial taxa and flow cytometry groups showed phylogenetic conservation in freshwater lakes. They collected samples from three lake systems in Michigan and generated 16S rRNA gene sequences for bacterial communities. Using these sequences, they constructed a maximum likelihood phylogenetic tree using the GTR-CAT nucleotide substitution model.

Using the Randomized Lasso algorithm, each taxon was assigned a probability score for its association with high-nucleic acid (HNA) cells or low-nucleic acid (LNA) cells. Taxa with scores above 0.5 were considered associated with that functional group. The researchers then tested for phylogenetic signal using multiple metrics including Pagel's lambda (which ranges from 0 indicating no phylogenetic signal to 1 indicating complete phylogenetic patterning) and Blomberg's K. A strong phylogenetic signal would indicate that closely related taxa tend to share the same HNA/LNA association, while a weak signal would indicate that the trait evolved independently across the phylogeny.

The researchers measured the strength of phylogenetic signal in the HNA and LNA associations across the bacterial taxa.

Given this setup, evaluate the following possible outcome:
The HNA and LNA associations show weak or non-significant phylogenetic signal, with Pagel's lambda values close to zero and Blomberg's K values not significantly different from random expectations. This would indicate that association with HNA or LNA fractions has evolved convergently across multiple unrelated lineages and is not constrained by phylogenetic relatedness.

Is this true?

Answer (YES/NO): NO